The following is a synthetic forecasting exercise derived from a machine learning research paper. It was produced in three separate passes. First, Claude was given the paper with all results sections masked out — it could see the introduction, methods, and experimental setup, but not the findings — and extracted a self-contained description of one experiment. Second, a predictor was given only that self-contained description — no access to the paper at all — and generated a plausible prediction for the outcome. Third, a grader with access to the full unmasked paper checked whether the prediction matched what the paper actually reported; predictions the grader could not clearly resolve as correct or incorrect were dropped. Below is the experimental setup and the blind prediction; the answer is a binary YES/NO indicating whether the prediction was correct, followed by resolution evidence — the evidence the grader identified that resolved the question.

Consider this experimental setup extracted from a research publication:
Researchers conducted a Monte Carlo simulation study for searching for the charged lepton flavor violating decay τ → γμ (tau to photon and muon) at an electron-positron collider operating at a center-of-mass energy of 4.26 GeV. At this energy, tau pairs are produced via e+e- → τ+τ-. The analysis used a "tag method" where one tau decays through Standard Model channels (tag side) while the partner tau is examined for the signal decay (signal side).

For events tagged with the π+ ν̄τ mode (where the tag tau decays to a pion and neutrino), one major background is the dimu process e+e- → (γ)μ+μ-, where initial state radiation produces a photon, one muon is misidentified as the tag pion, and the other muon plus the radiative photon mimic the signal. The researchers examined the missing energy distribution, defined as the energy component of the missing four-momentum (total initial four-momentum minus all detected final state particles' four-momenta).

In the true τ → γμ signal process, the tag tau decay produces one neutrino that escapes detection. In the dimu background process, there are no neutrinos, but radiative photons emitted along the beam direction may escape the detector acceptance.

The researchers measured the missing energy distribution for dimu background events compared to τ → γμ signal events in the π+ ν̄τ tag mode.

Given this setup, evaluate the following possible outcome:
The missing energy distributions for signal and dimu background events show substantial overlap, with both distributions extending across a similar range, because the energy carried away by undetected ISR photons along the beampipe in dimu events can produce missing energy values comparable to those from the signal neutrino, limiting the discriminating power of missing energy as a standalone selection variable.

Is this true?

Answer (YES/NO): NO